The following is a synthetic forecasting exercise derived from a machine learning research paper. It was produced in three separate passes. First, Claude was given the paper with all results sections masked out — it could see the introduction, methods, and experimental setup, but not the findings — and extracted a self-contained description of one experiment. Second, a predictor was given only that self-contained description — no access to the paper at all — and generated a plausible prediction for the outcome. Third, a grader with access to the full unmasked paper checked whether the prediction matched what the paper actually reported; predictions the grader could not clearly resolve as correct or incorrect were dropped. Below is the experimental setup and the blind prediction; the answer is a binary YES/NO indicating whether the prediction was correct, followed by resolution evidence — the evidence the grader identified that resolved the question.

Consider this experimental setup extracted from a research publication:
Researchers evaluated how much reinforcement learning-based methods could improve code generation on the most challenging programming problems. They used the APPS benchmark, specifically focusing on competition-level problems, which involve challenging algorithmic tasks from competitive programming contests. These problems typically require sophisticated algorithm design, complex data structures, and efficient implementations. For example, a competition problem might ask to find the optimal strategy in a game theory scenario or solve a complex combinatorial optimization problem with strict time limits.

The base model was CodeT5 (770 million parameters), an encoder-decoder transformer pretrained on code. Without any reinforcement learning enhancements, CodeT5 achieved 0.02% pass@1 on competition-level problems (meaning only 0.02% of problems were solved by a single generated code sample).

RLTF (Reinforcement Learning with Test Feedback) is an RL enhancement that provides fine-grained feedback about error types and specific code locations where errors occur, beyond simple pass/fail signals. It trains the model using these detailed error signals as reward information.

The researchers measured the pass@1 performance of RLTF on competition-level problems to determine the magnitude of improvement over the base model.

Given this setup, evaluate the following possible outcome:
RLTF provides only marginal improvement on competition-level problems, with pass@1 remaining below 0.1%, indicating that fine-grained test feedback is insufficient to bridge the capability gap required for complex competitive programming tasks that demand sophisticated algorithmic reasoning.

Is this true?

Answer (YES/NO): NO